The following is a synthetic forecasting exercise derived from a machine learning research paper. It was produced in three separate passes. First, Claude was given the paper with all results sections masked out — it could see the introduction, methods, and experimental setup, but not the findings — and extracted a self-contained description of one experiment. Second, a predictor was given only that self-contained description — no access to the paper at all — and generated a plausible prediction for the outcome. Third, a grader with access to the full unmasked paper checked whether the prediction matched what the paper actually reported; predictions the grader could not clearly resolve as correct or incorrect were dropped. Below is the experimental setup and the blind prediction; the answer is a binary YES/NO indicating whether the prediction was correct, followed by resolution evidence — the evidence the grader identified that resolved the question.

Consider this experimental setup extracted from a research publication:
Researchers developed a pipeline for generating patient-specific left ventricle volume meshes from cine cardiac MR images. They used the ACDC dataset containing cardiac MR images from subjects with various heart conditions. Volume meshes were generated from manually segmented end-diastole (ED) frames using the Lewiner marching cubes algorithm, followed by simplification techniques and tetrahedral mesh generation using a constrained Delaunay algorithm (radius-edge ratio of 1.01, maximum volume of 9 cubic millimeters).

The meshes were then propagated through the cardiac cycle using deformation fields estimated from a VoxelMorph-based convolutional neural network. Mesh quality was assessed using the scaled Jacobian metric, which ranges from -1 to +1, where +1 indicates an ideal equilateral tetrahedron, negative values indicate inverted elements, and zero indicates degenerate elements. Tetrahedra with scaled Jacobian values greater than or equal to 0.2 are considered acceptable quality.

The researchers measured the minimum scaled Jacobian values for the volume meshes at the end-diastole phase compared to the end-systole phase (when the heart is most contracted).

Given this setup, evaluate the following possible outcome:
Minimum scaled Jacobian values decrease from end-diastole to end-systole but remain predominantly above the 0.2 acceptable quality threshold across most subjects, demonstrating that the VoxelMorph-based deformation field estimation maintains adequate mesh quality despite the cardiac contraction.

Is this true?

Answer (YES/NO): NO